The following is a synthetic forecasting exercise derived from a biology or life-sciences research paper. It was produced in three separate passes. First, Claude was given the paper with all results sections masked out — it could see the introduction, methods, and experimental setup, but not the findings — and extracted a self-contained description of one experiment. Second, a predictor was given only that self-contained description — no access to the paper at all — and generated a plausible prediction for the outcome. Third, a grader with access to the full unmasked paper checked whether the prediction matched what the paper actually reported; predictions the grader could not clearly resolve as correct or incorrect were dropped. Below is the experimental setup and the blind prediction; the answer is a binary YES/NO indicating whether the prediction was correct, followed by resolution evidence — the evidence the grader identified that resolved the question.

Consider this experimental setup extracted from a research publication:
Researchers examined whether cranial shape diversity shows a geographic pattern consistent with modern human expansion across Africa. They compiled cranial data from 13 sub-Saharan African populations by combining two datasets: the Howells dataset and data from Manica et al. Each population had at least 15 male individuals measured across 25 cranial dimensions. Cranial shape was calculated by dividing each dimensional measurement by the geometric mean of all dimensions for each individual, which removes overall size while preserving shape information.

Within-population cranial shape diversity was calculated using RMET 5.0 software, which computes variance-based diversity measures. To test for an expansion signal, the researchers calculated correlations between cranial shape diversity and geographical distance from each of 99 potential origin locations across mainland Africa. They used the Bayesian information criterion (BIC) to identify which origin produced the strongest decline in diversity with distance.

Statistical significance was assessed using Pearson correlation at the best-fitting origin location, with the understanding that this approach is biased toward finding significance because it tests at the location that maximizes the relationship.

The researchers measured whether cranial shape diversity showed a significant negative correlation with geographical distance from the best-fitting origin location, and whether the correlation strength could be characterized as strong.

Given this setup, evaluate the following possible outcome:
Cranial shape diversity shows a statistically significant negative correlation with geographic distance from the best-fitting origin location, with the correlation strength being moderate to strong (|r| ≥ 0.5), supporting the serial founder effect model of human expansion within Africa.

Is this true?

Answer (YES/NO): YES